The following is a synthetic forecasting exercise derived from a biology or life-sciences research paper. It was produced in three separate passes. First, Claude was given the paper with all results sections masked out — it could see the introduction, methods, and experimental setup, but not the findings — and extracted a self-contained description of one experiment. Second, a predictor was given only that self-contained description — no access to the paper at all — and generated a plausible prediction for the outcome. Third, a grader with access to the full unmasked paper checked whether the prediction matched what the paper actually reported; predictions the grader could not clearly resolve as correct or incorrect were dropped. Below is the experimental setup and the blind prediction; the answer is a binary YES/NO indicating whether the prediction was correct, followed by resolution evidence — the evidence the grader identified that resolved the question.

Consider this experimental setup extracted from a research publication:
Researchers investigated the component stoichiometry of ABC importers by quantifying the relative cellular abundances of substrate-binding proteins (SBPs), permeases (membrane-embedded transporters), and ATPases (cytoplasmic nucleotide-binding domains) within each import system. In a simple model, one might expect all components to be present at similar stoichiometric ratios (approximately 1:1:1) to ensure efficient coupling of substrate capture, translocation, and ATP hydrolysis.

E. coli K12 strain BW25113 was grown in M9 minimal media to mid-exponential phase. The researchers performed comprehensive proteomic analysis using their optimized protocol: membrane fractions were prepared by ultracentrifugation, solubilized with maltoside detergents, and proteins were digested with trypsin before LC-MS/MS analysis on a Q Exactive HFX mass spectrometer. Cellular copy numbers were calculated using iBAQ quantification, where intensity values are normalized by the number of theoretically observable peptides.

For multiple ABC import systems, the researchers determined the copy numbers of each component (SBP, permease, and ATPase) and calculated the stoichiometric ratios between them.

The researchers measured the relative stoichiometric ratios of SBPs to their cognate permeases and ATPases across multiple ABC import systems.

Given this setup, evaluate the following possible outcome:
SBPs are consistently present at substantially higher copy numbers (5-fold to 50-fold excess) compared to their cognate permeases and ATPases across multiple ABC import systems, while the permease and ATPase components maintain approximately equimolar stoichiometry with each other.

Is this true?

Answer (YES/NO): NO